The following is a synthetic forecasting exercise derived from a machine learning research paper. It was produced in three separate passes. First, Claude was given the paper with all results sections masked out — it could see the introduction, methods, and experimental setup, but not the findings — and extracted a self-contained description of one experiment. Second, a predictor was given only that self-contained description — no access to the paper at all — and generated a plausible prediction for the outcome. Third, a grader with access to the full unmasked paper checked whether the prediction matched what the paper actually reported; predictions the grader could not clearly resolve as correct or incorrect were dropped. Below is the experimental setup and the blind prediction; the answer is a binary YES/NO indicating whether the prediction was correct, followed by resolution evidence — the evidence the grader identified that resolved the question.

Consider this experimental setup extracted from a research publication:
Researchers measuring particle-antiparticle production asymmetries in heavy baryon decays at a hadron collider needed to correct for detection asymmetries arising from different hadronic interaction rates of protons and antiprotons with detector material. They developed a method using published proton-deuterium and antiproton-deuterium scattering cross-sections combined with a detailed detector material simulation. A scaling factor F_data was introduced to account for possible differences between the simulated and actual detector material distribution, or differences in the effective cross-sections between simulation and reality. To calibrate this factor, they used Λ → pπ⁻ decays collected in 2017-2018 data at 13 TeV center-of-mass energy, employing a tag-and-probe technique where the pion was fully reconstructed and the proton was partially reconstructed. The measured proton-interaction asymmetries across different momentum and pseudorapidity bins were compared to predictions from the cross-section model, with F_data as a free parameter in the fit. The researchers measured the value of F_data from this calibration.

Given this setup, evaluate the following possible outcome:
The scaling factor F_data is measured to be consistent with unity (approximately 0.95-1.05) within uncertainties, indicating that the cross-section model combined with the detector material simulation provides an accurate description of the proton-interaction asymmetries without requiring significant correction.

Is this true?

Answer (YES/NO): YES